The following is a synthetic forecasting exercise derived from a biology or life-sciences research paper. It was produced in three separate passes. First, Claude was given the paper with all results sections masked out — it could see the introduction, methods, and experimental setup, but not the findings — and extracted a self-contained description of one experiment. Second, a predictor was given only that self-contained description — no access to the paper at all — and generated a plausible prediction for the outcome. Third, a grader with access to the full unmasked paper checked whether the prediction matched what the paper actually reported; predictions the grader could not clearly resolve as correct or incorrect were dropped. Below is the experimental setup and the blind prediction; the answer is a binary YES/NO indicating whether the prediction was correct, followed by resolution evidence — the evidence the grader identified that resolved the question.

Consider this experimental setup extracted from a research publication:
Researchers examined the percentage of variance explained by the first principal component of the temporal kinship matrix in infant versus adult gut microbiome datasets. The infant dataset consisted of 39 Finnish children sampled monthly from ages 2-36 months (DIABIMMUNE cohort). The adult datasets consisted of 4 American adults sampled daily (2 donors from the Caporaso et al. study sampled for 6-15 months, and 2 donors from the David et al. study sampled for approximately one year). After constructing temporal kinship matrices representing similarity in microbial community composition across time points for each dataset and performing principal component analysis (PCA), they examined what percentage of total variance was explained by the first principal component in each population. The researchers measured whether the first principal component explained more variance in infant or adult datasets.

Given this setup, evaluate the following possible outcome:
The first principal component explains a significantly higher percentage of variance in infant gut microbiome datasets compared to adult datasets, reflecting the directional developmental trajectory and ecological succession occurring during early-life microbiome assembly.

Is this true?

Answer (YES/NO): NO